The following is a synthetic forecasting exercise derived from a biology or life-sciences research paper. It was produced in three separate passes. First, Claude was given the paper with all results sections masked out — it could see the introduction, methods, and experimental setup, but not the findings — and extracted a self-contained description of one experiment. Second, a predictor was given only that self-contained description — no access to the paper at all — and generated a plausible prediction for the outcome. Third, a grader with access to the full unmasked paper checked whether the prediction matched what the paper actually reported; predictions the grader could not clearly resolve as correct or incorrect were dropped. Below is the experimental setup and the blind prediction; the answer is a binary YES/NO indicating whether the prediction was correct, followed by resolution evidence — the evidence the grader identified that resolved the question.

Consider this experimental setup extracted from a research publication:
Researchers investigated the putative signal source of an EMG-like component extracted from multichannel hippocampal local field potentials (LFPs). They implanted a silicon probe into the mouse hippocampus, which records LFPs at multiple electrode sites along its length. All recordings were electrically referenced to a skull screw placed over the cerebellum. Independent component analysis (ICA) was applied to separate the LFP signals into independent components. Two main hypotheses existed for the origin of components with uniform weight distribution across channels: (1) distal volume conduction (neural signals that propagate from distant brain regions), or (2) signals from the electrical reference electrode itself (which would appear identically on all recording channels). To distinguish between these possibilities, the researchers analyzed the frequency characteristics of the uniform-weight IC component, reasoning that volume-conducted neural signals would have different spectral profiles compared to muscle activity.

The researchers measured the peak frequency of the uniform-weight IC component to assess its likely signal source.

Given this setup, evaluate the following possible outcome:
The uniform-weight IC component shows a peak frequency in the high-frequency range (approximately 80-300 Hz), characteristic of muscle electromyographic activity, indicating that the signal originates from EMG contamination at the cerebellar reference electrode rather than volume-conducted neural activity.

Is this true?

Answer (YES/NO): YES